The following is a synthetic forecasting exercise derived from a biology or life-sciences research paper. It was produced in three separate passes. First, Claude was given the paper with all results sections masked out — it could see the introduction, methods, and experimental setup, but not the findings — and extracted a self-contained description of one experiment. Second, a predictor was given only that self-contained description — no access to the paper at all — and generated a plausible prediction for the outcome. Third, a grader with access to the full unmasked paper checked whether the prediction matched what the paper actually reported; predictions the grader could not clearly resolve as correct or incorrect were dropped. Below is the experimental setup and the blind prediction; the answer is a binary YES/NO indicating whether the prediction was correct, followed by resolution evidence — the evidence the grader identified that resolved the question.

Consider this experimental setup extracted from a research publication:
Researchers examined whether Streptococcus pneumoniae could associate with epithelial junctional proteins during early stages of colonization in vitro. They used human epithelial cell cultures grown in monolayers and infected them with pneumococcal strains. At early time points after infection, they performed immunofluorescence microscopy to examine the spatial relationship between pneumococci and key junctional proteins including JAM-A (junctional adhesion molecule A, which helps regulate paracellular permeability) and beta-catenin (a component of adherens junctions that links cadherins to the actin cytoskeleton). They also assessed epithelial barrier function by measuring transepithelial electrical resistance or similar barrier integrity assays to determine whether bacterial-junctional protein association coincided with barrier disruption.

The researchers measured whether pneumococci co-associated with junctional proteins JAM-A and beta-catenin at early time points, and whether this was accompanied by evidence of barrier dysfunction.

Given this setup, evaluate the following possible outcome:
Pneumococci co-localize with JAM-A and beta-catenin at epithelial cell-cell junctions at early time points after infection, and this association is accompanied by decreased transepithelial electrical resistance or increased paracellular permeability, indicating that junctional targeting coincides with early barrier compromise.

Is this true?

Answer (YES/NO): NO